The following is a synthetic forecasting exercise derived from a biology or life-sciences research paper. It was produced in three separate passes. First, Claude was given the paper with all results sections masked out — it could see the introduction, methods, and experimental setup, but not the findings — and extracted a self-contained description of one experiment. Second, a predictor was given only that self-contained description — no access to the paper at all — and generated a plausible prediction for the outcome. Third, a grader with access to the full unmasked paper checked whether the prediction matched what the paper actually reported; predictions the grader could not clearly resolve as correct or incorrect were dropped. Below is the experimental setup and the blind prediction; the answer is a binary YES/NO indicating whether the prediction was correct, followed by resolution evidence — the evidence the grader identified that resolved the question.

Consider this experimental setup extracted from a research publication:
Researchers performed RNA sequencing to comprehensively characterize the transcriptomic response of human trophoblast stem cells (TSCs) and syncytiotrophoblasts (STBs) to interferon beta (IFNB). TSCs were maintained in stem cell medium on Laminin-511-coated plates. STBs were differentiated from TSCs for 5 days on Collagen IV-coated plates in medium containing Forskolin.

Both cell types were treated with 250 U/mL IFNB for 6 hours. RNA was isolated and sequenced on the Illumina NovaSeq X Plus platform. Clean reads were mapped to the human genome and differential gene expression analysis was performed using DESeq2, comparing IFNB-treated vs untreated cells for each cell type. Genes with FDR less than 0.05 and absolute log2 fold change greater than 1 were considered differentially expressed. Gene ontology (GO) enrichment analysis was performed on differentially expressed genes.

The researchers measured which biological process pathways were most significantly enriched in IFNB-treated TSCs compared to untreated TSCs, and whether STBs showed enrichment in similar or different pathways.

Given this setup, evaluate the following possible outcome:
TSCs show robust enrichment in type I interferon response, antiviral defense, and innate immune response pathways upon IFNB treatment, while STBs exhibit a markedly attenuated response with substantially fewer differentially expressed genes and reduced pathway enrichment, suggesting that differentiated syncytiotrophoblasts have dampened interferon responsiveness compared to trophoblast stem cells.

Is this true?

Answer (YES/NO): NO